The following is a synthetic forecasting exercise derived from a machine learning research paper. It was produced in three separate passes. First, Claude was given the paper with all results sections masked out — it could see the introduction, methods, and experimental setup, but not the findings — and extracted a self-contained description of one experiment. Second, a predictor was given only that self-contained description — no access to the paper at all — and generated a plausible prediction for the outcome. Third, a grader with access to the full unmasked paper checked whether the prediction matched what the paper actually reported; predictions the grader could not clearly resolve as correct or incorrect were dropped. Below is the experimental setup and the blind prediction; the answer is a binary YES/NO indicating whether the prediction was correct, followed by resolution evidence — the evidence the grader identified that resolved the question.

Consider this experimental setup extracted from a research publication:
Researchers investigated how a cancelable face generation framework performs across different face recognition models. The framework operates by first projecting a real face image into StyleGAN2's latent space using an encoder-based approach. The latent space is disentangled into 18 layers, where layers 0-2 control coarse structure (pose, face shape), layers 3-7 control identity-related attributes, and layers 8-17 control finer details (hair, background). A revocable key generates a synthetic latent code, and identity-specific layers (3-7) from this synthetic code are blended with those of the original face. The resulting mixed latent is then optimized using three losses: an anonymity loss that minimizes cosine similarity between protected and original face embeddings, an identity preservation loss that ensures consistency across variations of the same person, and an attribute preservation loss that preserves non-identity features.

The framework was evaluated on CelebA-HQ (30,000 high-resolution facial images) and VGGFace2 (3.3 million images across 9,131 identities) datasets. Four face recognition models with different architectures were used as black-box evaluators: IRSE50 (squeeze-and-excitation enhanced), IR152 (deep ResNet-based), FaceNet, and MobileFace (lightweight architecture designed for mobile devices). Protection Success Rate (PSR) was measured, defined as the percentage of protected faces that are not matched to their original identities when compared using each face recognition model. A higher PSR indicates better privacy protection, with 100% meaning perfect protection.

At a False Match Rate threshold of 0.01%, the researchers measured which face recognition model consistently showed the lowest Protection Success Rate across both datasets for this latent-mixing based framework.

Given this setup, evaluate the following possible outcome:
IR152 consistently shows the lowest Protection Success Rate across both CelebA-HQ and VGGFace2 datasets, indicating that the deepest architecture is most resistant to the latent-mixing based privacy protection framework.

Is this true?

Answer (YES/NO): NO